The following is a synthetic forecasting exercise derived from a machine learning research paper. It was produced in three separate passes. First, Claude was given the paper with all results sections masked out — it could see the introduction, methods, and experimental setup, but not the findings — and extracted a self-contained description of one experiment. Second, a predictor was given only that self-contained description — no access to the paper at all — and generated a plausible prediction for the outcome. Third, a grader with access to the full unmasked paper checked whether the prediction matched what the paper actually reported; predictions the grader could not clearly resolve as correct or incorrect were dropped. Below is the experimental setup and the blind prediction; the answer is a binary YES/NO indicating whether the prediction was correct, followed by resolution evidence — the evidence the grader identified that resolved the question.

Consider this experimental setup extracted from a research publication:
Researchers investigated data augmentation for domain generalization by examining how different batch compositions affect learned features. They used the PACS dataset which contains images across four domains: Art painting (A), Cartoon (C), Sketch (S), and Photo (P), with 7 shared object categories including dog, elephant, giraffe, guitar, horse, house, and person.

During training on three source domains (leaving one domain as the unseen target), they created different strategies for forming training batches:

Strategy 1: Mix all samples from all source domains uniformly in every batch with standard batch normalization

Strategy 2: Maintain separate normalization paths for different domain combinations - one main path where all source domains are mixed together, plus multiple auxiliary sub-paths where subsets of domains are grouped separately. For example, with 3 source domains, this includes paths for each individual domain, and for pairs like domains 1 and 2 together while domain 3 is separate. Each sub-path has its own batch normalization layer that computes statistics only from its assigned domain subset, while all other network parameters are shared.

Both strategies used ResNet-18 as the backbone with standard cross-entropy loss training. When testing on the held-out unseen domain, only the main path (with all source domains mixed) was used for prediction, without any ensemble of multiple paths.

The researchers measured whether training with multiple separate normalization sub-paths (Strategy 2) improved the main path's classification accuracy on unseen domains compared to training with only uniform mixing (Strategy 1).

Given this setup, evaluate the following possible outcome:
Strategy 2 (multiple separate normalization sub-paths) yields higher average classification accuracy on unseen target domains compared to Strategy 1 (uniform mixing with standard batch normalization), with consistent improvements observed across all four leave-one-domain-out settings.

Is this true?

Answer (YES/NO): NO